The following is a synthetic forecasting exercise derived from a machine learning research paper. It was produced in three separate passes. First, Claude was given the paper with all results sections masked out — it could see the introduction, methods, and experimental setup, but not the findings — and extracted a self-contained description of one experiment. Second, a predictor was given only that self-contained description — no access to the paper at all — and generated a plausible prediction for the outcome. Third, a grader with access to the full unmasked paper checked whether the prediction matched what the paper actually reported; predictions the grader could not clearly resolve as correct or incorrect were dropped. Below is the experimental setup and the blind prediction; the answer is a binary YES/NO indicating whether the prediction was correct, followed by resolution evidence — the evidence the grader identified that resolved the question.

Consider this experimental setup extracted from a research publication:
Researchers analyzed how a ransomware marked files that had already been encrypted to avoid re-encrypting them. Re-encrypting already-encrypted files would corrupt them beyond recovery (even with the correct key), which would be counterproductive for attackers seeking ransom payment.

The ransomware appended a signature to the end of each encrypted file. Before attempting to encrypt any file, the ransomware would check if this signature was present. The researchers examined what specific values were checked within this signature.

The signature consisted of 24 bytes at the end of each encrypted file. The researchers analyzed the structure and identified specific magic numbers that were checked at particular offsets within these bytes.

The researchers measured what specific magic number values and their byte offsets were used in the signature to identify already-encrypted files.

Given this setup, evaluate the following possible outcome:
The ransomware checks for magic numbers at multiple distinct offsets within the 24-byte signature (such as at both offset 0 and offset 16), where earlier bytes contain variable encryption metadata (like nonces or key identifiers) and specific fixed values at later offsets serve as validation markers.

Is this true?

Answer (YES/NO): NO